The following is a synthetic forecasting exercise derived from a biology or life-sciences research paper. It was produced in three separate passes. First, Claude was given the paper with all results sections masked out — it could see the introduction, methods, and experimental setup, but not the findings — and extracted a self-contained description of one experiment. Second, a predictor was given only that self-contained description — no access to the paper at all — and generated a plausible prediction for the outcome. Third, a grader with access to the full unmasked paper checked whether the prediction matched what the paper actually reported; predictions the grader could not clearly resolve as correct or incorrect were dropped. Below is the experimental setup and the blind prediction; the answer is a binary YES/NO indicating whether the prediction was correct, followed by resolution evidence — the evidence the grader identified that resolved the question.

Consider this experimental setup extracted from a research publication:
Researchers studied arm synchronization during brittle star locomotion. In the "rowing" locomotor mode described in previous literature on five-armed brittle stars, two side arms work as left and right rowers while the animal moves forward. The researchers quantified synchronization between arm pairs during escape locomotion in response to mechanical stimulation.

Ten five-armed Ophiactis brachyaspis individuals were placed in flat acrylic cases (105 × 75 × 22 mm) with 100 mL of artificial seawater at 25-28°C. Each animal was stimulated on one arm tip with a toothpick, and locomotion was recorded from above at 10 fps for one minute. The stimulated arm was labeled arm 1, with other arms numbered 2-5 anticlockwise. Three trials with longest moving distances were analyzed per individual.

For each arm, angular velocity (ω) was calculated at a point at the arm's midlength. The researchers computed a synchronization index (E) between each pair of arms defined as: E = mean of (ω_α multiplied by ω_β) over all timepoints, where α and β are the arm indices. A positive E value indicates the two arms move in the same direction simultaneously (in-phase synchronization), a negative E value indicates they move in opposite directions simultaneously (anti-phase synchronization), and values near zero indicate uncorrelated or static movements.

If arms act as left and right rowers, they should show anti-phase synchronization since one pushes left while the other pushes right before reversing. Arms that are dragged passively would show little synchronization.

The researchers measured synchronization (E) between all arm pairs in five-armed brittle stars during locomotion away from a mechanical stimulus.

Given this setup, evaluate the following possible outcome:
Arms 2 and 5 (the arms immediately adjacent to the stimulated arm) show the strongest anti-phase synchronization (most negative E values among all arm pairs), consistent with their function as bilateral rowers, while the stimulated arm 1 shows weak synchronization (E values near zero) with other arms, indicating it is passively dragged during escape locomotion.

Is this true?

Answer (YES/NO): NO